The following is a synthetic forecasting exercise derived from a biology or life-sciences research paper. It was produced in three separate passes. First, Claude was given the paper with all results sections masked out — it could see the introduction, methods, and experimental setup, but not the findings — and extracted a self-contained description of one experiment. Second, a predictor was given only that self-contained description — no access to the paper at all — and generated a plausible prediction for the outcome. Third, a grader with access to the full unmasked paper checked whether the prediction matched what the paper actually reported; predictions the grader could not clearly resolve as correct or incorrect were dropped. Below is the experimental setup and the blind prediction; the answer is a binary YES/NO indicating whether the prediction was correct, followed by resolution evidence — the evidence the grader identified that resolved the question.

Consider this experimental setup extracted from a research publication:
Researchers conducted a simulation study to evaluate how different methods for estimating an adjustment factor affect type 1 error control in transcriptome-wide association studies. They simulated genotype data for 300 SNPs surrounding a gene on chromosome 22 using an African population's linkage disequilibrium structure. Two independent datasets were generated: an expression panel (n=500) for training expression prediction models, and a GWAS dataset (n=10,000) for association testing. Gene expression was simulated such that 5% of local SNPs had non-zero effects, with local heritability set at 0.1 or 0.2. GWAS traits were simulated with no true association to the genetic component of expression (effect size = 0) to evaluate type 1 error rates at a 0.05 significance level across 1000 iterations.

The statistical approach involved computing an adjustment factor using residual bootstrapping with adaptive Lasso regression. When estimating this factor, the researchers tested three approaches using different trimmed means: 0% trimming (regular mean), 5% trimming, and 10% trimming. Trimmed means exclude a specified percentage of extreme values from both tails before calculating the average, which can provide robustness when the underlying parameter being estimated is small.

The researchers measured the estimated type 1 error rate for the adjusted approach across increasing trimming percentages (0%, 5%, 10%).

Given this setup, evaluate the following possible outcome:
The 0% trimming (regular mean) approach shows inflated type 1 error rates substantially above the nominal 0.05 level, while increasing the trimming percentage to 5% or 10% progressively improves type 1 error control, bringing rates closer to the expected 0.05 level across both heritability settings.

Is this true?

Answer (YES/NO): NO